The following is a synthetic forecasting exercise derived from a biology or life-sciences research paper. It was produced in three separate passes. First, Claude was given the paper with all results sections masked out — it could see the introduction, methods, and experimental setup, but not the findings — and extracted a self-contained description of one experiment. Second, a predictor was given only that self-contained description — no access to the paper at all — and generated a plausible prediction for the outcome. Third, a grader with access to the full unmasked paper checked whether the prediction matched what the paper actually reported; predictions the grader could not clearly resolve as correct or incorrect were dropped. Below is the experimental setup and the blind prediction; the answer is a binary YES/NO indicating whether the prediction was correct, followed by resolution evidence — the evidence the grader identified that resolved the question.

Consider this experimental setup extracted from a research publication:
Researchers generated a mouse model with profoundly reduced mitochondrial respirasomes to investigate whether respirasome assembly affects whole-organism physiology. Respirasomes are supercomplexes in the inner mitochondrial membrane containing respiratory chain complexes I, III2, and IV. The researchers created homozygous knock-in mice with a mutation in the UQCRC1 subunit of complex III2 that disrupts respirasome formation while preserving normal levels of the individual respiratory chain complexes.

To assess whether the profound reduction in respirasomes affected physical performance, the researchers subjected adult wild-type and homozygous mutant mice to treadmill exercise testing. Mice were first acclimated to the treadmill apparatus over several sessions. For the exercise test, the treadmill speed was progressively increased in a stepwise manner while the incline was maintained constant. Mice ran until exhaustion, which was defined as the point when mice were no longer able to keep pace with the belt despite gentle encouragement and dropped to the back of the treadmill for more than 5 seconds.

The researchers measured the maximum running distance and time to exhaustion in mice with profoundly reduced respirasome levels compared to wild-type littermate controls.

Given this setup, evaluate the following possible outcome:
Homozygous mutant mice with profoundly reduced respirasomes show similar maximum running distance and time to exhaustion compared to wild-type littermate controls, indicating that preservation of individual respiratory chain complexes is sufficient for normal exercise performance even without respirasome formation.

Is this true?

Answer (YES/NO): YES